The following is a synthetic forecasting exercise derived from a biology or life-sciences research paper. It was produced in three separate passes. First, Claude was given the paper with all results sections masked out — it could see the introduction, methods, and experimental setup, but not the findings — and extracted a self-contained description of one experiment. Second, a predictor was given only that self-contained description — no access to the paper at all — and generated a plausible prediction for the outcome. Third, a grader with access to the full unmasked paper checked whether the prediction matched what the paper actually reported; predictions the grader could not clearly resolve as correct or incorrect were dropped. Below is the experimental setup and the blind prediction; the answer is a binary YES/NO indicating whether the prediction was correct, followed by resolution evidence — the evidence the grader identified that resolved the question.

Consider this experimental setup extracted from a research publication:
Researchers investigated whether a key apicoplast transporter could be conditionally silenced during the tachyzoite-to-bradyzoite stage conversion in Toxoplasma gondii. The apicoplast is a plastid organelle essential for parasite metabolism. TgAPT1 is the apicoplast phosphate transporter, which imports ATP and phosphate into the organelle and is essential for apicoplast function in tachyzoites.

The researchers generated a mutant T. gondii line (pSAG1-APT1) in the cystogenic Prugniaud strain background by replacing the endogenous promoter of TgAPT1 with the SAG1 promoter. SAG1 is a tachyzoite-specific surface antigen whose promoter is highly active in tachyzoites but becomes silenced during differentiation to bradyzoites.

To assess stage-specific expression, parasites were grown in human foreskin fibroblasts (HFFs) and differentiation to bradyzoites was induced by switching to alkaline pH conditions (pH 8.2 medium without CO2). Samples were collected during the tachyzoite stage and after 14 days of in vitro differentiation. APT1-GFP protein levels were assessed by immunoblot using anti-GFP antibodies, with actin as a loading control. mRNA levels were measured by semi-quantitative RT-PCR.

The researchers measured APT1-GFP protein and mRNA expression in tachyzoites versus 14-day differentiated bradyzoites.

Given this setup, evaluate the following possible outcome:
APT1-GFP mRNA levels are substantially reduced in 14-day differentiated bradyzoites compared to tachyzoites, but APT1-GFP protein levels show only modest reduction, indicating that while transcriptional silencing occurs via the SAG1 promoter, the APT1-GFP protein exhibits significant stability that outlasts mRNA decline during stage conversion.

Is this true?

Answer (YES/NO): NO